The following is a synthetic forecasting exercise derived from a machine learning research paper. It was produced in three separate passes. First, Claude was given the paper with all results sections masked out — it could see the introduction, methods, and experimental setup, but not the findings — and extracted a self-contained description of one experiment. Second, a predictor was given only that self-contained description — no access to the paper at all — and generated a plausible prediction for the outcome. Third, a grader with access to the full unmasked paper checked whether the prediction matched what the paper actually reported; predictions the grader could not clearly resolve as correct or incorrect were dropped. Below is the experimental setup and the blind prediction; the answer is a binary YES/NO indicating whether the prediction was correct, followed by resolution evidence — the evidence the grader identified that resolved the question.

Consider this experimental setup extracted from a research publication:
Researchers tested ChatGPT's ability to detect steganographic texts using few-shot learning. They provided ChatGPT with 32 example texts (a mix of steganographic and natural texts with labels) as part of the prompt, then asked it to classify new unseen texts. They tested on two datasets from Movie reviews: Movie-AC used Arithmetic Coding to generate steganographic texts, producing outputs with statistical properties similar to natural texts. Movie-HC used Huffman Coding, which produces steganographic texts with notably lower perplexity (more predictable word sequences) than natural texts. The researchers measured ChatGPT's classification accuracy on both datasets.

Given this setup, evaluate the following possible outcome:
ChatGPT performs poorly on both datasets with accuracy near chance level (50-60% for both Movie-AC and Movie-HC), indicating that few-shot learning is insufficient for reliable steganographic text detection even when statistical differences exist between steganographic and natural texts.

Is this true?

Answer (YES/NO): NO